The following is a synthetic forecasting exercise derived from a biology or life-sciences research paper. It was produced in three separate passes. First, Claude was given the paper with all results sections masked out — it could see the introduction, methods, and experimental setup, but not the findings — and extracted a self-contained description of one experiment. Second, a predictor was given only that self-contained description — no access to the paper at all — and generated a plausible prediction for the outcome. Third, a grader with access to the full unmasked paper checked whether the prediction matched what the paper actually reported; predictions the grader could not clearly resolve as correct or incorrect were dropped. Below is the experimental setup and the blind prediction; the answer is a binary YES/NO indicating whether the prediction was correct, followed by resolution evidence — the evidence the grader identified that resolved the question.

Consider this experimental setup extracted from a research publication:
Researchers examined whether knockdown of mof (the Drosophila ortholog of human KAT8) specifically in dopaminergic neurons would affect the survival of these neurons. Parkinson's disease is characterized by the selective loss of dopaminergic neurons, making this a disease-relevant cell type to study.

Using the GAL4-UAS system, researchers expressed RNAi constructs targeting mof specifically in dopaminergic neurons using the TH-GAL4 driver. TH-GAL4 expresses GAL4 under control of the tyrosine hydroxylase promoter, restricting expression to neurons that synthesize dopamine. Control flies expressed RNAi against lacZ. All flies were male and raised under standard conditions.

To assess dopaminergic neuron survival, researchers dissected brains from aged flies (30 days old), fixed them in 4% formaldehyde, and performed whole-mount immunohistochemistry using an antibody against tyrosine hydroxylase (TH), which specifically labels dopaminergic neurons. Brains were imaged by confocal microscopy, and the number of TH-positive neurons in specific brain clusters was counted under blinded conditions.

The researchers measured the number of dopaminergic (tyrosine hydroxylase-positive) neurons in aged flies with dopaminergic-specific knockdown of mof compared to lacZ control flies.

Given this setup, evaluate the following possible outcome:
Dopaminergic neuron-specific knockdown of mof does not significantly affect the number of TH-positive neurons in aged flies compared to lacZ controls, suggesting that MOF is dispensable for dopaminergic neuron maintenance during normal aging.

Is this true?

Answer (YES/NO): YES